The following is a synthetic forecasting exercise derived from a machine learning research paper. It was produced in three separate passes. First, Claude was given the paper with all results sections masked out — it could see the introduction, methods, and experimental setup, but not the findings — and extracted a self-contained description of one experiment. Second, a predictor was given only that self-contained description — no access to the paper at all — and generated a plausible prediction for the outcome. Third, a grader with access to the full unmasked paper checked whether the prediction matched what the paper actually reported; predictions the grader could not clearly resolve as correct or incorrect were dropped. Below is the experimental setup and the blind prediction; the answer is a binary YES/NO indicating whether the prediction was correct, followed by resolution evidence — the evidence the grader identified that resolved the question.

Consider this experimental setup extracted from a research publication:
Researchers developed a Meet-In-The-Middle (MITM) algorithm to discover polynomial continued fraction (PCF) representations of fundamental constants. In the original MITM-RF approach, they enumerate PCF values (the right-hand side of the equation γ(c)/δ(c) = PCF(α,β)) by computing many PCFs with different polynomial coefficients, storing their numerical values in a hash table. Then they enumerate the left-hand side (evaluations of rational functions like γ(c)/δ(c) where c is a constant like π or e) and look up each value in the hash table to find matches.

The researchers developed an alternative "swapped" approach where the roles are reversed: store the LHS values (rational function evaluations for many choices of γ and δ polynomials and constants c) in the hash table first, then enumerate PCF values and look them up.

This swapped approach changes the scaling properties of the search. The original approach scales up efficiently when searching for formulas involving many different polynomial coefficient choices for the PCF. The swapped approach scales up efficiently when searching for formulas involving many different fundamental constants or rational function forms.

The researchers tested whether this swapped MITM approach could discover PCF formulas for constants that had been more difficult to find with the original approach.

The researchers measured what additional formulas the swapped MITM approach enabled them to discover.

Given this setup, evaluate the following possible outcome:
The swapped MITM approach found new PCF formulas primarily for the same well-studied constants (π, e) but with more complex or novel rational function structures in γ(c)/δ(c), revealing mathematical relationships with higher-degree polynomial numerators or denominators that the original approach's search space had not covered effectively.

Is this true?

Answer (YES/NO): NO